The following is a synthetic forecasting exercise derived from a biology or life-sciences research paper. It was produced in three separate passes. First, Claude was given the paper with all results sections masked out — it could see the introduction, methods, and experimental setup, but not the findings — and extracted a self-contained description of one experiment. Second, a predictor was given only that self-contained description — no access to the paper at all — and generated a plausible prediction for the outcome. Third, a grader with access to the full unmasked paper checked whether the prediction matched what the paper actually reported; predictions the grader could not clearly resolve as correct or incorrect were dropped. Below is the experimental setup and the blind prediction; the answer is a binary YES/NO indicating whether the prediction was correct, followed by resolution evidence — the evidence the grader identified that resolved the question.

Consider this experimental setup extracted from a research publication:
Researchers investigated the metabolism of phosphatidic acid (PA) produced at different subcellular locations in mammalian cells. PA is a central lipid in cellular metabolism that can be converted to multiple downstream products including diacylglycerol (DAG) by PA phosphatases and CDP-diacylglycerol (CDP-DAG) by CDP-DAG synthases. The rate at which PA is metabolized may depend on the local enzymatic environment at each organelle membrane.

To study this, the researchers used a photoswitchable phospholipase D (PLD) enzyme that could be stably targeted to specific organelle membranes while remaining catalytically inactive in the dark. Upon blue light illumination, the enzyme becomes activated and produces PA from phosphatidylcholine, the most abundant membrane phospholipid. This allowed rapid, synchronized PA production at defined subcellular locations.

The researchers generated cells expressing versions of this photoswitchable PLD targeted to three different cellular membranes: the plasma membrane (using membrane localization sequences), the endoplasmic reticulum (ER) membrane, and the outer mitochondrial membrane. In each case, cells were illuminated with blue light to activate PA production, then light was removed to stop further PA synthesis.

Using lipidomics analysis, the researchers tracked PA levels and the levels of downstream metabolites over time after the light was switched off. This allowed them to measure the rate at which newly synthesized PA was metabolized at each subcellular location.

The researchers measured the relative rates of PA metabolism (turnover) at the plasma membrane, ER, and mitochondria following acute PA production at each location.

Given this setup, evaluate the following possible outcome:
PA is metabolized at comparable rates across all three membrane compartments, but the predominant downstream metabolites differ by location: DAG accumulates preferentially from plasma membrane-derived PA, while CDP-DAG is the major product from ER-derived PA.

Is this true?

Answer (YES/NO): NO